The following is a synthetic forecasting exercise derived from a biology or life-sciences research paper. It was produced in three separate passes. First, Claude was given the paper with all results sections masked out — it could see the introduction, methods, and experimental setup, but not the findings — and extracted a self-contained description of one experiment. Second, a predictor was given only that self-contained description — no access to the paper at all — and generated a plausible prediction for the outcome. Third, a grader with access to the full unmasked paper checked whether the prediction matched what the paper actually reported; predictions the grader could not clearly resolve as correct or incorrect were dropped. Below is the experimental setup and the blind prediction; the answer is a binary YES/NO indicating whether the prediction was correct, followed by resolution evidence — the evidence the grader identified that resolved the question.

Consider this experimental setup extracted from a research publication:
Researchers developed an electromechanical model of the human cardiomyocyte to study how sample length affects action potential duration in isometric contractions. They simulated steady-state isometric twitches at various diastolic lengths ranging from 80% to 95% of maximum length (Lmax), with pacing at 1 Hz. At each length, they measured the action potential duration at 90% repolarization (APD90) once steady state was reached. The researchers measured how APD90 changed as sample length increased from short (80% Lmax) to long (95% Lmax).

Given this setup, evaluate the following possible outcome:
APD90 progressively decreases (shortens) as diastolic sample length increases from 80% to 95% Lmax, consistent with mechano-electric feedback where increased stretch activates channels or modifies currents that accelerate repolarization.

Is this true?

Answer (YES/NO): YES